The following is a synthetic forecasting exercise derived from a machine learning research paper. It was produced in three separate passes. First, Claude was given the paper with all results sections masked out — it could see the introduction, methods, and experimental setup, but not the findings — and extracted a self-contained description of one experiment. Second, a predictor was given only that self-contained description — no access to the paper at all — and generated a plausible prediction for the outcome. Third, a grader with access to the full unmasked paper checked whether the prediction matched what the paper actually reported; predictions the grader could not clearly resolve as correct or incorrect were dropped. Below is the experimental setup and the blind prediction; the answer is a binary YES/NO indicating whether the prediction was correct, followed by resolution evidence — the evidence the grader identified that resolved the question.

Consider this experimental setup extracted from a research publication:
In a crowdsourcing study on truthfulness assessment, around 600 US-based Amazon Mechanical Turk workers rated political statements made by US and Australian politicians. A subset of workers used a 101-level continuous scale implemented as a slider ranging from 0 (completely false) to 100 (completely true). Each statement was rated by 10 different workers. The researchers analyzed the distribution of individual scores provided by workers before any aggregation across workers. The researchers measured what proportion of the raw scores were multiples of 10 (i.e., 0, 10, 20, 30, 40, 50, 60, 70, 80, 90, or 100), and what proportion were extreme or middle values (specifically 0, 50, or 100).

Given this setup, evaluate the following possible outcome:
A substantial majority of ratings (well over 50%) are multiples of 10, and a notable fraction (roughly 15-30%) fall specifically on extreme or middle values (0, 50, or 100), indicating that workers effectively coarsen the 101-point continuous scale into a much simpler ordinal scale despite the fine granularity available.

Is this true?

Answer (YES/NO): NO